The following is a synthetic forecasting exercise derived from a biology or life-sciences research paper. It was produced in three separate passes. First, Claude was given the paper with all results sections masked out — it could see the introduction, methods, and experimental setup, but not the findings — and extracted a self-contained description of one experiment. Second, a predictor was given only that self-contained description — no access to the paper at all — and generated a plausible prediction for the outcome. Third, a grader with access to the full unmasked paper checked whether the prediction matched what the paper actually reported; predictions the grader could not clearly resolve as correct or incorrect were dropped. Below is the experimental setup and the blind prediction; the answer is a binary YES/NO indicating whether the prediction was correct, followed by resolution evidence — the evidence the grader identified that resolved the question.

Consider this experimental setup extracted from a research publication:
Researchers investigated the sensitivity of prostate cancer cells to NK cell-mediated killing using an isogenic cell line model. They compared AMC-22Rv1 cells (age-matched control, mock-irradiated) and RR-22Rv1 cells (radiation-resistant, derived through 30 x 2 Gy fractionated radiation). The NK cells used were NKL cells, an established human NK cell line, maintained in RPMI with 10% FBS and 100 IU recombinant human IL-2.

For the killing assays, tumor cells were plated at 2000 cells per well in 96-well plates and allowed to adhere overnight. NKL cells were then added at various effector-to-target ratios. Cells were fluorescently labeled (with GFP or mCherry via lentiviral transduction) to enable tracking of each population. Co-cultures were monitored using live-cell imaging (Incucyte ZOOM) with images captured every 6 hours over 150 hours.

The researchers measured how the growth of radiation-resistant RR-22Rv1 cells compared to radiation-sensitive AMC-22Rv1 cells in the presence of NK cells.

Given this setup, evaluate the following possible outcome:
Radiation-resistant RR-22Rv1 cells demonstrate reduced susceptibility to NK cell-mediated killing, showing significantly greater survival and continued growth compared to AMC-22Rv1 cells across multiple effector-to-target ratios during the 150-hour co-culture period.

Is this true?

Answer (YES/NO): NO